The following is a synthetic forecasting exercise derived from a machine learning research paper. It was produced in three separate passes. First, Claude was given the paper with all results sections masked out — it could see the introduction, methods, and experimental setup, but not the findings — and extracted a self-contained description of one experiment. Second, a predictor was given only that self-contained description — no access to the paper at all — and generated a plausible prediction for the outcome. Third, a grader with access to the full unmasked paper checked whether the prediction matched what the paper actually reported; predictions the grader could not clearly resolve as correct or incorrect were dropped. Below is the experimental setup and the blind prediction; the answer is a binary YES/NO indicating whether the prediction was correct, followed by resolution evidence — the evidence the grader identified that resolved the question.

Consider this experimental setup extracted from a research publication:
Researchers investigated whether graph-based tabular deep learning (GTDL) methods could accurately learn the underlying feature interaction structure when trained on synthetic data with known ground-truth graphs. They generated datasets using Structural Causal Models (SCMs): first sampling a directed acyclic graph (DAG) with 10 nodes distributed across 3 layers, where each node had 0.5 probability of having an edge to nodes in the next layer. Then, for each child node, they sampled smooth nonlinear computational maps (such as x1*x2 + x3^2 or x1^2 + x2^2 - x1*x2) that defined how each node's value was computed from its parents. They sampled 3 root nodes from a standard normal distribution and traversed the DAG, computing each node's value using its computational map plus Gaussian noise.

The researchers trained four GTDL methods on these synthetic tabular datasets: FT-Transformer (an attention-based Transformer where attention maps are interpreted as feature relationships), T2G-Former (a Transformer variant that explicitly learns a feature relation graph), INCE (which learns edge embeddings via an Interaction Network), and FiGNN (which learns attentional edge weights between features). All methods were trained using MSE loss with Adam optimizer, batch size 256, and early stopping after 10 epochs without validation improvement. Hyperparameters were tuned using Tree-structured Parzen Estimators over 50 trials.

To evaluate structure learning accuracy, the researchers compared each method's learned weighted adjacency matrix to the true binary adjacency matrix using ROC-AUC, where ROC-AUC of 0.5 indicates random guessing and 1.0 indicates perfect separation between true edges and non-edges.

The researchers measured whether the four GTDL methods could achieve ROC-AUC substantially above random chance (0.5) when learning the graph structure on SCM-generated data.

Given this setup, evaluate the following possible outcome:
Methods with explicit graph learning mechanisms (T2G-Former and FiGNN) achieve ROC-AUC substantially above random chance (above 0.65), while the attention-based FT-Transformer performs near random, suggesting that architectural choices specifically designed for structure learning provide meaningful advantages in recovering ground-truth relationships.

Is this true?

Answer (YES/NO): NO